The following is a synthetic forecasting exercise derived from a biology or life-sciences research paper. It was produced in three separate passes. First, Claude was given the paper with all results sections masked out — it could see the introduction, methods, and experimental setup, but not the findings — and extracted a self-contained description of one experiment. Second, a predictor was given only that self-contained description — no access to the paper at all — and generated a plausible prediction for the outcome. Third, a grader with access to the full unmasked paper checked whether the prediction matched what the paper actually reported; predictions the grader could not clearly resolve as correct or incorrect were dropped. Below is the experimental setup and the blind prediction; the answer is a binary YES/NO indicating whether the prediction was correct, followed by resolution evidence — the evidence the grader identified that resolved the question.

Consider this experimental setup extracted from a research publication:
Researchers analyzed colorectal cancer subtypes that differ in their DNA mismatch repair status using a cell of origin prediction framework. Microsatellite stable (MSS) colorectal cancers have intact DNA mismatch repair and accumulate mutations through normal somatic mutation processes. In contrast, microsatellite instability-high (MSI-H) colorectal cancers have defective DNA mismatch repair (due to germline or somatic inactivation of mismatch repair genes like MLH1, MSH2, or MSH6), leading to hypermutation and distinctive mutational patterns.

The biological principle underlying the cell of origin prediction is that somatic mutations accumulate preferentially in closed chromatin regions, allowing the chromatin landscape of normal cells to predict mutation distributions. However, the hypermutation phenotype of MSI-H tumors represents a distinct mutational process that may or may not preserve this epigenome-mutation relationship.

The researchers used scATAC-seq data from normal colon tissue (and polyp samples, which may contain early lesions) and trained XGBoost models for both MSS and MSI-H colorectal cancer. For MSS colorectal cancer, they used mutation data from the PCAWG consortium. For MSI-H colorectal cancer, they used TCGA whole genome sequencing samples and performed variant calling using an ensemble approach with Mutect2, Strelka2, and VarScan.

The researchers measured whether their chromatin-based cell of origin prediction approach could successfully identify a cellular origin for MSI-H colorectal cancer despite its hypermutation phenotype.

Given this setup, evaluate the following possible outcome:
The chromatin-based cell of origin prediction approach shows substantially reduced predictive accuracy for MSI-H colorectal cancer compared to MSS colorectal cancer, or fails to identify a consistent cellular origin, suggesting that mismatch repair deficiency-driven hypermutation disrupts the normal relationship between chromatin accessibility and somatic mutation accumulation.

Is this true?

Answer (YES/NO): NO